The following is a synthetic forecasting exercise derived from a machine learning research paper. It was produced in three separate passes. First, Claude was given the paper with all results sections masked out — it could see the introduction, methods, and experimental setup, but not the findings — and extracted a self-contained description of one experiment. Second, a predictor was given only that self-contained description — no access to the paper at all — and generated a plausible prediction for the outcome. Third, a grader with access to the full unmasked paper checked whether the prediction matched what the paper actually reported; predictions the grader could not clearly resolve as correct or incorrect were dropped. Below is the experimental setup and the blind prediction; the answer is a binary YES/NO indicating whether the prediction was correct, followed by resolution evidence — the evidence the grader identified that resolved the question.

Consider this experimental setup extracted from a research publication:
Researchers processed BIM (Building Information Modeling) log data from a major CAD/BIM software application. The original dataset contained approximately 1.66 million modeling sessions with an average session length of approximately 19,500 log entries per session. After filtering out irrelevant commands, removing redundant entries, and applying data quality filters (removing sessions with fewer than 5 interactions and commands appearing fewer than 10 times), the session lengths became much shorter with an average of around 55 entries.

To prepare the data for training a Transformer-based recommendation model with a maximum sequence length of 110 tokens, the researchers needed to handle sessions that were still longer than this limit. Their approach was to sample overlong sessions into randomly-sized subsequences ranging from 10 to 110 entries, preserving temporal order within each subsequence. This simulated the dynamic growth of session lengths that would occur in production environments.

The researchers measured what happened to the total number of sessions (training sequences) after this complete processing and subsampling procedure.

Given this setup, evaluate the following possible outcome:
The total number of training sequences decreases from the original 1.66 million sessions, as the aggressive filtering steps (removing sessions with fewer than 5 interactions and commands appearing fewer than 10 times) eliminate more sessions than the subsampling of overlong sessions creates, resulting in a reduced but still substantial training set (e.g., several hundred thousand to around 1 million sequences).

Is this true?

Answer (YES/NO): NO